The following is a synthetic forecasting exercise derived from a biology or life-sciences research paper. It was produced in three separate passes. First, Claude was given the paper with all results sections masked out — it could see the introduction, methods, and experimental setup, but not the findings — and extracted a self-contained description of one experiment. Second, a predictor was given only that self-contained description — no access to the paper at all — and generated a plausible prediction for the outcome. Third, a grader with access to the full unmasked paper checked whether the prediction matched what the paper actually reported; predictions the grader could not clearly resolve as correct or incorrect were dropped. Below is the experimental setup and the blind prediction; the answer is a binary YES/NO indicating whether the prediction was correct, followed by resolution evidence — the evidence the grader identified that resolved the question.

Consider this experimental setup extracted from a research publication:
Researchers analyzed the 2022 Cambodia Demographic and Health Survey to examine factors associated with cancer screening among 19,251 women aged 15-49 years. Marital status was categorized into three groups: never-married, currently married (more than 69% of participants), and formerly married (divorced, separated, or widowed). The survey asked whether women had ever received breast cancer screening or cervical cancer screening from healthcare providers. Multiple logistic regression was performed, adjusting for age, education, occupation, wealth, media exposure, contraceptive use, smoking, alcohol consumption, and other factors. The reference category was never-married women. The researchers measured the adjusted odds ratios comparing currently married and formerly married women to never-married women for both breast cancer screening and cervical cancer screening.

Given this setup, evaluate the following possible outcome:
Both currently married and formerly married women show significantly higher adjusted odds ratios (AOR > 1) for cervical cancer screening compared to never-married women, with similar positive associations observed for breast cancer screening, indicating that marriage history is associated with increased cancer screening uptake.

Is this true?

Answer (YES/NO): YES